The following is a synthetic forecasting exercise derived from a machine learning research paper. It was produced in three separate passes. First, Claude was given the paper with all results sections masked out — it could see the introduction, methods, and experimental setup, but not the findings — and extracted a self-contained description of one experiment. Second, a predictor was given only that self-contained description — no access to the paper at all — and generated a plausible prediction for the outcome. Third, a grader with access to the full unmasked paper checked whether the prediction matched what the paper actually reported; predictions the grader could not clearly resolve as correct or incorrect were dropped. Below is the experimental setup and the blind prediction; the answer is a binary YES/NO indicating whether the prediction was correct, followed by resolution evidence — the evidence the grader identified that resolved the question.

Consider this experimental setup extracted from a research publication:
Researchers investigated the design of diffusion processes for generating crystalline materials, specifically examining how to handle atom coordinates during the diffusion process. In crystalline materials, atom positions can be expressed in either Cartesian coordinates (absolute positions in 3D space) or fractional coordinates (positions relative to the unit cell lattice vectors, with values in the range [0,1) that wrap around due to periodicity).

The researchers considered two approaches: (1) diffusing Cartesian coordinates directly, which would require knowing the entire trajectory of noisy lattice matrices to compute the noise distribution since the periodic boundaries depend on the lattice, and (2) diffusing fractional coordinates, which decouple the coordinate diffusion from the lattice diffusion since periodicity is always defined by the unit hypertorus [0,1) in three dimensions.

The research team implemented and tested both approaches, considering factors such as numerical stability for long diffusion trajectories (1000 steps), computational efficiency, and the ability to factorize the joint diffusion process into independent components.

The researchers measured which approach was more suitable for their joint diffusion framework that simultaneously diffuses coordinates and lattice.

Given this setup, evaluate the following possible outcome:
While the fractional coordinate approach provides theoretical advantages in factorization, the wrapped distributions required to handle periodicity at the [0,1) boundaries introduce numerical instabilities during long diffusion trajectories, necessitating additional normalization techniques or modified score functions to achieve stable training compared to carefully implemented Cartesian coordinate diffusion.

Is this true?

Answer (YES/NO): NO